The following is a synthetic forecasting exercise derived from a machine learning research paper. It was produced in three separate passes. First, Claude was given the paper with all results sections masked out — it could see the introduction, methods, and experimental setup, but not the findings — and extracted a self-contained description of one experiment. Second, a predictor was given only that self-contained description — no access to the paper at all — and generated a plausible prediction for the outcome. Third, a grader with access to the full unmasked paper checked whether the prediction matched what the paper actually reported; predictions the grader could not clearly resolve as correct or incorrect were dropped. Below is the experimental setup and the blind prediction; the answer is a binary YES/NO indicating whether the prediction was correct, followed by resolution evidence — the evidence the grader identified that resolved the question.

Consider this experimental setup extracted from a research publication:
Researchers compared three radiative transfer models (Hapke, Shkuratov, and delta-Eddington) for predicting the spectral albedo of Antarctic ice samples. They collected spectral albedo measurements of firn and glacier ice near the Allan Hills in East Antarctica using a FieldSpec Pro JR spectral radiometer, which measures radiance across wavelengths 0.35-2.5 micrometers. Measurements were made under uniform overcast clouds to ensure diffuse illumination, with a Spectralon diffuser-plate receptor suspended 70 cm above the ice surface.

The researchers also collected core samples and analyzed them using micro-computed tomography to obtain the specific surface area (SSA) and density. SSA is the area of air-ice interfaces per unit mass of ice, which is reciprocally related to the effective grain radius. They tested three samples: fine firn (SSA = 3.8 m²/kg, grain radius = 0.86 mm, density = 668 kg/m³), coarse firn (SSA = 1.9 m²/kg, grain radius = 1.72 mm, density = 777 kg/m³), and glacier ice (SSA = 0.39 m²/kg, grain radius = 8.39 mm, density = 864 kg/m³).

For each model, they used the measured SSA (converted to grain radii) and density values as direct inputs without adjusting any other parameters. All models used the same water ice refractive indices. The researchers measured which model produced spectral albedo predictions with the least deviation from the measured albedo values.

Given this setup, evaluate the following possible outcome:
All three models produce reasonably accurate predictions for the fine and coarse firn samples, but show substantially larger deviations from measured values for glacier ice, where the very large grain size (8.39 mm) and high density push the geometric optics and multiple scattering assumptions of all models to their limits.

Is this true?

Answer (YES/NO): NO